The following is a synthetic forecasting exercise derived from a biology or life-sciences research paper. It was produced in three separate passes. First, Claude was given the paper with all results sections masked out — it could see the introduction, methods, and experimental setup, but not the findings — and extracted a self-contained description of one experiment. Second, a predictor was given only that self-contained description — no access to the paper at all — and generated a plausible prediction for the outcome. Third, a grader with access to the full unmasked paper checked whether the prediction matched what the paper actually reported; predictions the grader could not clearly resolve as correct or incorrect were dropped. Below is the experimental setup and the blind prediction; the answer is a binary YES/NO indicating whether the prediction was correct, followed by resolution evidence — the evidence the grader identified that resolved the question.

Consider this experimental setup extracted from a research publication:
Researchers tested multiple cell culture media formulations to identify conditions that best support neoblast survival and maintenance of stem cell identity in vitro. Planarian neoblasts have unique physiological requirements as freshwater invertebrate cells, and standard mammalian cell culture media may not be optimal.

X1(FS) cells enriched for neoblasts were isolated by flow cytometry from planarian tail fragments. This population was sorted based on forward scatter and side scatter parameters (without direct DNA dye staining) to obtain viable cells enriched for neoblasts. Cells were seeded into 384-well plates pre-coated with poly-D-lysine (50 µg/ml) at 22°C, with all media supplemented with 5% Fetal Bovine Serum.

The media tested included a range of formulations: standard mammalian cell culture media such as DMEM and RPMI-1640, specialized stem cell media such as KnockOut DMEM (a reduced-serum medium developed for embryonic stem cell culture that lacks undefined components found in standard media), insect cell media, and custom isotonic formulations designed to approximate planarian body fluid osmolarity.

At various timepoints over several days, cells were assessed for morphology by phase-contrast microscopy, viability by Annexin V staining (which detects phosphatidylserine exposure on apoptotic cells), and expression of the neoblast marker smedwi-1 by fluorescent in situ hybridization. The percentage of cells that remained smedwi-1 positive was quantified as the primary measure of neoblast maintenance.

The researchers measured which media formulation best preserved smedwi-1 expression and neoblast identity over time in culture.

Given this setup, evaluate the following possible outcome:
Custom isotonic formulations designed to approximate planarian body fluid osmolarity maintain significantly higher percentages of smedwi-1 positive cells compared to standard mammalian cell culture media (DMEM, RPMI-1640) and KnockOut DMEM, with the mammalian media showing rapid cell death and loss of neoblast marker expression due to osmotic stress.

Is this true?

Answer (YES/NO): NO